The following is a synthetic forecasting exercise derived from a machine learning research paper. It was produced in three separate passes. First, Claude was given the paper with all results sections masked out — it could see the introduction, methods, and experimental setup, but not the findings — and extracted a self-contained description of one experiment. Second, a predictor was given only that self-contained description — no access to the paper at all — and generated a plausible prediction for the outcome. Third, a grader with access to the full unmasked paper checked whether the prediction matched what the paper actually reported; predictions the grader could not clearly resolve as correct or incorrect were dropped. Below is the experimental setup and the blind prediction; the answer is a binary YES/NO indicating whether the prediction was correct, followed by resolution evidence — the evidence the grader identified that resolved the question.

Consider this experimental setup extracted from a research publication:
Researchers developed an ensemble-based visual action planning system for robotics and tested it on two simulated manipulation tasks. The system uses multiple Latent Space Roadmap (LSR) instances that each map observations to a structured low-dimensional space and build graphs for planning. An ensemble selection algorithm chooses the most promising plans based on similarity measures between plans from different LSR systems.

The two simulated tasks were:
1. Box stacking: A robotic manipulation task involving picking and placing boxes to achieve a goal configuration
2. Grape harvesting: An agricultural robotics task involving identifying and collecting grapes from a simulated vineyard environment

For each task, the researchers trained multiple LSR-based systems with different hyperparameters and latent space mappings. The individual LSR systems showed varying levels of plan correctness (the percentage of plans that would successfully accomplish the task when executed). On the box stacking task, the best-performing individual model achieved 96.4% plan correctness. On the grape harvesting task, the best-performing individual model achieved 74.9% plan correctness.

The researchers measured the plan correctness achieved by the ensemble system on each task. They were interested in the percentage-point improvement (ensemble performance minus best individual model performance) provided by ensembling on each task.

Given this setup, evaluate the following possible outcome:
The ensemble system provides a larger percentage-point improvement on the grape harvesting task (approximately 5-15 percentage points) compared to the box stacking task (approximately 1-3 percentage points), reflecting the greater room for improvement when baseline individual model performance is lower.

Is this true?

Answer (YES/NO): NO